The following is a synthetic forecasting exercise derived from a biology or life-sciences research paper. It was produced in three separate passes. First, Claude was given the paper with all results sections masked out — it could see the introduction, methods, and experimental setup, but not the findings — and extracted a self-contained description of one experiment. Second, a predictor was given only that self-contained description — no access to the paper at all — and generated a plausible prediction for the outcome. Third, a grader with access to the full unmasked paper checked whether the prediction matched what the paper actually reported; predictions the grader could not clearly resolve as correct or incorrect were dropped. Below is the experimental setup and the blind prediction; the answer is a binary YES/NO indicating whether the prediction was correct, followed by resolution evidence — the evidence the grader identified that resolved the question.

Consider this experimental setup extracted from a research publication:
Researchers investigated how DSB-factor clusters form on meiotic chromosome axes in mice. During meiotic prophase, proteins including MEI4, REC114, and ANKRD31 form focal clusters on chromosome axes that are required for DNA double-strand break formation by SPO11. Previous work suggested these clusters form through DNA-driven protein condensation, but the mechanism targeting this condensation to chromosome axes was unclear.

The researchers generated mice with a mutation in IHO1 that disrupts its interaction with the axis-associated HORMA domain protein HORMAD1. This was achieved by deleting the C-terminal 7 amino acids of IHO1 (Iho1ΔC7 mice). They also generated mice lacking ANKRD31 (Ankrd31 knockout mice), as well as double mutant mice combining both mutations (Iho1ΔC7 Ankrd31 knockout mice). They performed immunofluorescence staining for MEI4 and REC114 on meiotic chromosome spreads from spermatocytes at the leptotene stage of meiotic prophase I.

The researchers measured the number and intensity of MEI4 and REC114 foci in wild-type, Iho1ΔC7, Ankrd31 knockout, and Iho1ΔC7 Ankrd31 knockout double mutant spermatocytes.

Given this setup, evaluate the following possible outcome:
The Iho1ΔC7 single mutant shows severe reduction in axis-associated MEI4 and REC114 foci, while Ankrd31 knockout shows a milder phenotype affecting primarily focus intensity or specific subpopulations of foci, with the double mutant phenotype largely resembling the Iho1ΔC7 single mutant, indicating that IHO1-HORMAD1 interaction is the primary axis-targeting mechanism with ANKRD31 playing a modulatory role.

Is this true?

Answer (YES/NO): NO